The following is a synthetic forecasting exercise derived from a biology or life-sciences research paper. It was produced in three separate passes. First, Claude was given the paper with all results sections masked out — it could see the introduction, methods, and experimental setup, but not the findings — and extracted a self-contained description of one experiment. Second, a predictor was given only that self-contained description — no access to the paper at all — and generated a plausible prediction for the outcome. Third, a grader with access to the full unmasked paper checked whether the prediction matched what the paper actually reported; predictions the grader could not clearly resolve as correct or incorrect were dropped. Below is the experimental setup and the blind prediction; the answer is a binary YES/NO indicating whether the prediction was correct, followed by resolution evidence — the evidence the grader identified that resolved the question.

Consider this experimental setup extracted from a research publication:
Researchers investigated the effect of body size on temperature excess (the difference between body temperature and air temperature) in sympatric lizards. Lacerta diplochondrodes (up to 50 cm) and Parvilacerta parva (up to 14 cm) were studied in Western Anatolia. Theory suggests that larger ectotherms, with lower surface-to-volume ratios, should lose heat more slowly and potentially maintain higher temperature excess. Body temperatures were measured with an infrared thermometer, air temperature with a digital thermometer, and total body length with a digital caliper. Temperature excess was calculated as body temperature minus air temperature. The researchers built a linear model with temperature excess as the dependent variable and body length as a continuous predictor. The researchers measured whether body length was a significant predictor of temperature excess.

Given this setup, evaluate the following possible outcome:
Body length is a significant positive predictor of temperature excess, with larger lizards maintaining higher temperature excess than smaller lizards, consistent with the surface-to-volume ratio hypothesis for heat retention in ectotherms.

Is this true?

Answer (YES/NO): NO